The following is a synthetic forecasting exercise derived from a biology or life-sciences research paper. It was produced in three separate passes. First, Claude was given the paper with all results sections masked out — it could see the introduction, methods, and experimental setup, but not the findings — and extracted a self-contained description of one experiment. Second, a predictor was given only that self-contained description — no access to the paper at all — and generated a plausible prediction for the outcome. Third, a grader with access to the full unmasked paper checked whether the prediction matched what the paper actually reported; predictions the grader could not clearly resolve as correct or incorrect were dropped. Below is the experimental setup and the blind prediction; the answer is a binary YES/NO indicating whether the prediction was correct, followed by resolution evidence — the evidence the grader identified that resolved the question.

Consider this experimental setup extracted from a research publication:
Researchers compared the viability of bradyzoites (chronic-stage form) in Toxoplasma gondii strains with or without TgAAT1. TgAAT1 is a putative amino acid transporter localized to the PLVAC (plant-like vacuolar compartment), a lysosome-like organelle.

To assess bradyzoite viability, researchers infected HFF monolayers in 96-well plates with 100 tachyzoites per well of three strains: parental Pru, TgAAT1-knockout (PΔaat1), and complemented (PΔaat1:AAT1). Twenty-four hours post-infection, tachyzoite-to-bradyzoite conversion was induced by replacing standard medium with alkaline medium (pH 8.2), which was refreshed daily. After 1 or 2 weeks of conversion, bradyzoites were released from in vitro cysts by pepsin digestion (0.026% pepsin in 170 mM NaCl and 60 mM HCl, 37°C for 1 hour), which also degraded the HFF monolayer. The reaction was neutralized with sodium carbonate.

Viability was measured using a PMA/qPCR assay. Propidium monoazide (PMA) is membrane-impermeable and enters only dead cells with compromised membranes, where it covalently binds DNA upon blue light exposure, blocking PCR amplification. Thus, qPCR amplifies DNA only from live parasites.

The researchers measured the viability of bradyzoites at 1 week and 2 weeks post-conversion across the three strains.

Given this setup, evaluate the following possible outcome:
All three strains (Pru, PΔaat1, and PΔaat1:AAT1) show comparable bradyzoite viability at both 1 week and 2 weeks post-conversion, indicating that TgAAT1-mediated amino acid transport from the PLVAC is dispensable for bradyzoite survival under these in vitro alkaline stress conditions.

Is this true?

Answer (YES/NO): NO